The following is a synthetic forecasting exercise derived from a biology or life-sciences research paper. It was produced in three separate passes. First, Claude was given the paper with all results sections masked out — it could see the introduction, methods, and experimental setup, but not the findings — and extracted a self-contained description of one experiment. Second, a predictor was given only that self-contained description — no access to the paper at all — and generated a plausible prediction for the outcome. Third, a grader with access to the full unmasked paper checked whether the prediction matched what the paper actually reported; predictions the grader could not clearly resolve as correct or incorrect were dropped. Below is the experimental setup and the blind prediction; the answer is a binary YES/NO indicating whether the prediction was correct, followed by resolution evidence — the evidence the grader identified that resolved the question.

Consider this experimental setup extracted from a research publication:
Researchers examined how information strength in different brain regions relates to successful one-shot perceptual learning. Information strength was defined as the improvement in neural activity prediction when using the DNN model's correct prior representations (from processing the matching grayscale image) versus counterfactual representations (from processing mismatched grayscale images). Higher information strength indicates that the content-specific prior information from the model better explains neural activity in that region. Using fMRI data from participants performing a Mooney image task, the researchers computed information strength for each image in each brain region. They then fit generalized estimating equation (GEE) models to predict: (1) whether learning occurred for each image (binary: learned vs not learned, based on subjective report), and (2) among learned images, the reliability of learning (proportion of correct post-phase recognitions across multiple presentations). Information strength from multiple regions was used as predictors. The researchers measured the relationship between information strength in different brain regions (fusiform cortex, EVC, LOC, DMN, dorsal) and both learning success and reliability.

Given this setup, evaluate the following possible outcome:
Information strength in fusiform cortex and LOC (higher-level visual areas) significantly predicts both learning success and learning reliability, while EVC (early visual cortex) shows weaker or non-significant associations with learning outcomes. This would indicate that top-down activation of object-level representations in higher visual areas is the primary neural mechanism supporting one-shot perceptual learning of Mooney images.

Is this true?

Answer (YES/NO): NO